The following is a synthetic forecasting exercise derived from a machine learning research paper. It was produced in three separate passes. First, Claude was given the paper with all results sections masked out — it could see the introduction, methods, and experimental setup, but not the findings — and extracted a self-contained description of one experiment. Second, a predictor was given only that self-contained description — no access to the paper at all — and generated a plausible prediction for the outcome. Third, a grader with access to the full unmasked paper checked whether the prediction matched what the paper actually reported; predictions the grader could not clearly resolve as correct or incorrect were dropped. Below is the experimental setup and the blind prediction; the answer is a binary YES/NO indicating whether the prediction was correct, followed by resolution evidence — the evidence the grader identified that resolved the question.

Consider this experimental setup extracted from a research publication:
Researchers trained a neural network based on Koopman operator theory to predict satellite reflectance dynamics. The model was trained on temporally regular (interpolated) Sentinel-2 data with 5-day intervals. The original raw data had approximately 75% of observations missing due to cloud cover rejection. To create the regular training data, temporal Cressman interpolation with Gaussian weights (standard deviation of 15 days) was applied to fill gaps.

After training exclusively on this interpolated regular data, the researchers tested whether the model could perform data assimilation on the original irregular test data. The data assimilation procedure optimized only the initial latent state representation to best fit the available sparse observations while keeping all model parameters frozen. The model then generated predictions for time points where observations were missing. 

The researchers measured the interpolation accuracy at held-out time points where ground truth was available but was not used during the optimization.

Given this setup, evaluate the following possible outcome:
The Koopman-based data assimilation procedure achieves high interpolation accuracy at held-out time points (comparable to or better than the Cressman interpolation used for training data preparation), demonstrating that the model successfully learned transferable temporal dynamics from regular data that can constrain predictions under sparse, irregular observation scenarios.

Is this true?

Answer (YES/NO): YES